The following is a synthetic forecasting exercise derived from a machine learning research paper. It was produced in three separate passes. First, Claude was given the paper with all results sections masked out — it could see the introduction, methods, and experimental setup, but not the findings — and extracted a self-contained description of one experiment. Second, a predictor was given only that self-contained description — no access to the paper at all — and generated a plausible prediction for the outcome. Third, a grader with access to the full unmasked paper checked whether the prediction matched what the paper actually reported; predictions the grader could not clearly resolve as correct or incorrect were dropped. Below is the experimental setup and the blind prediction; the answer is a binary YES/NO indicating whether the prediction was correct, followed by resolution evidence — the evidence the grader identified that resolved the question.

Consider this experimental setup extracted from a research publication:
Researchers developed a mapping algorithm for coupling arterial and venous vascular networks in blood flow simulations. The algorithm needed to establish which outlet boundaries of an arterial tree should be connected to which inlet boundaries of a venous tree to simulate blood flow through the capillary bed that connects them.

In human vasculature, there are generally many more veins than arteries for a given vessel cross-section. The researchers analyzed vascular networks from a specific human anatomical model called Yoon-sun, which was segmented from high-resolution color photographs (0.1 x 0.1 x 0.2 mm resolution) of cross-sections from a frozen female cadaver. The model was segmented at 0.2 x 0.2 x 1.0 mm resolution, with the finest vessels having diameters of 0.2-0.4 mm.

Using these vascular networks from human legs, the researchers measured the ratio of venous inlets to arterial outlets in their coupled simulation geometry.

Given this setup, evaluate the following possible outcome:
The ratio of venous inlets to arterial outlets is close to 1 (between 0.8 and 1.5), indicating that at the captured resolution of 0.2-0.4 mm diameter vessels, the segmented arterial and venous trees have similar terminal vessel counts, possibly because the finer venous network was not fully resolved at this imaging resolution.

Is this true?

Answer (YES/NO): NO